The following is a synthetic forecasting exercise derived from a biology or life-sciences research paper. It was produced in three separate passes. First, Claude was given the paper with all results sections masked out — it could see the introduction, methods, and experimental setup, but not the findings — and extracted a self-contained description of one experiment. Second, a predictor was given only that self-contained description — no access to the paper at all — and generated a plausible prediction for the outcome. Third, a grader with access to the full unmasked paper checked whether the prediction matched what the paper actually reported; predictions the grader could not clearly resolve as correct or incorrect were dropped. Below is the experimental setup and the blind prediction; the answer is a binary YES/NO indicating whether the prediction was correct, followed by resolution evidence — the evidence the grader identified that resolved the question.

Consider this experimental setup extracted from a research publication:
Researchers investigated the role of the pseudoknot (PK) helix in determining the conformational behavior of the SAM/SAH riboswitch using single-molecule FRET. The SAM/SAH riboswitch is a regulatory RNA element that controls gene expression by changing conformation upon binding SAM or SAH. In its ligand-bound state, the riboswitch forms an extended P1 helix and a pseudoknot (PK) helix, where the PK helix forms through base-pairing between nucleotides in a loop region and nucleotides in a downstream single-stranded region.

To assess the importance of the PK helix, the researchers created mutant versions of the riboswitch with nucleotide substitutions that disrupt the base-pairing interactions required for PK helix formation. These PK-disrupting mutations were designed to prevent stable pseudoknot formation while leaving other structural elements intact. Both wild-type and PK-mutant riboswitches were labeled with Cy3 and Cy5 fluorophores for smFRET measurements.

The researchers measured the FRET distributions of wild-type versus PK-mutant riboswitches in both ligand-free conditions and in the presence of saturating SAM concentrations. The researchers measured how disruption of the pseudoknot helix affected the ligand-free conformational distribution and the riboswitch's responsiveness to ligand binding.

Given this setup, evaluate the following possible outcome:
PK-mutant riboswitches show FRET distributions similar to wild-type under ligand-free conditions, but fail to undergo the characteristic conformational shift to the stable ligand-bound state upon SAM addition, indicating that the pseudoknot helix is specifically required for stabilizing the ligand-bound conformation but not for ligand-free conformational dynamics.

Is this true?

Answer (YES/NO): NO